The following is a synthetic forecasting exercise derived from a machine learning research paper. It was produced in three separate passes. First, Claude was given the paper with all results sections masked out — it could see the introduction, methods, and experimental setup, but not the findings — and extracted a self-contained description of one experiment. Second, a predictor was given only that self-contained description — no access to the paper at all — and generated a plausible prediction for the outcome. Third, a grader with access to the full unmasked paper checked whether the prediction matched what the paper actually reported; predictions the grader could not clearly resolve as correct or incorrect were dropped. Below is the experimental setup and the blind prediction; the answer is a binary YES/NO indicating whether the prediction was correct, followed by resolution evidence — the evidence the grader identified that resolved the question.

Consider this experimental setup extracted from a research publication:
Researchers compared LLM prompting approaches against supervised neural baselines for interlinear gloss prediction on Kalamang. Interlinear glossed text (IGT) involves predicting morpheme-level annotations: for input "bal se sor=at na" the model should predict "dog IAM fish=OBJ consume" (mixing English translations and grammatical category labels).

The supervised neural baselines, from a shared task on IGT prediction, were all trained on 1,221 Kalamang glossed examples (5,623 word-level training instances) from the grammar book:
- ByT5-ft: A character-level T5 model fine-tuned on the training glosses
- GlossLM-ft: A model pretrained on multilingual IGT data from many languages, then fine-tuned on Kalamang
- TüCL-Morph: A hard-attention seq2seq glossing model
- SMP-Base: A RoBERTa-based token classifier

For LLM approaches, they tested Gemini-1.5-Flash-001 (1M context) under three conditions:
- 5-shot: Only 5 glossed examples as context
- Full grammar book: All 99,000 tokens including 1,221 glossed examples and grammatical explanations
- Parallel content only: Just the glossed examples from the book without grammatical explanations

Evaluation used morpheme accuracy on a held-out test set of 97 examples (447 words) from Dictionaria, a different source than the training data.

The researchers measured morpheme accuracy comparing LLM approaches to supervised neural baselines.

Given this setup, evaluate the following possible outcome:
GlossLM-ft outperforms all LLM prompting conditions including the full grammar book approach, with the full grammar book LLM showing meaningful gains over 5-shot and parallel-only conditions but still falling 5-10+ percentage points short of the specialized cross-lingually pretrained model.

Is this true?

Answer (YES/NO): NO